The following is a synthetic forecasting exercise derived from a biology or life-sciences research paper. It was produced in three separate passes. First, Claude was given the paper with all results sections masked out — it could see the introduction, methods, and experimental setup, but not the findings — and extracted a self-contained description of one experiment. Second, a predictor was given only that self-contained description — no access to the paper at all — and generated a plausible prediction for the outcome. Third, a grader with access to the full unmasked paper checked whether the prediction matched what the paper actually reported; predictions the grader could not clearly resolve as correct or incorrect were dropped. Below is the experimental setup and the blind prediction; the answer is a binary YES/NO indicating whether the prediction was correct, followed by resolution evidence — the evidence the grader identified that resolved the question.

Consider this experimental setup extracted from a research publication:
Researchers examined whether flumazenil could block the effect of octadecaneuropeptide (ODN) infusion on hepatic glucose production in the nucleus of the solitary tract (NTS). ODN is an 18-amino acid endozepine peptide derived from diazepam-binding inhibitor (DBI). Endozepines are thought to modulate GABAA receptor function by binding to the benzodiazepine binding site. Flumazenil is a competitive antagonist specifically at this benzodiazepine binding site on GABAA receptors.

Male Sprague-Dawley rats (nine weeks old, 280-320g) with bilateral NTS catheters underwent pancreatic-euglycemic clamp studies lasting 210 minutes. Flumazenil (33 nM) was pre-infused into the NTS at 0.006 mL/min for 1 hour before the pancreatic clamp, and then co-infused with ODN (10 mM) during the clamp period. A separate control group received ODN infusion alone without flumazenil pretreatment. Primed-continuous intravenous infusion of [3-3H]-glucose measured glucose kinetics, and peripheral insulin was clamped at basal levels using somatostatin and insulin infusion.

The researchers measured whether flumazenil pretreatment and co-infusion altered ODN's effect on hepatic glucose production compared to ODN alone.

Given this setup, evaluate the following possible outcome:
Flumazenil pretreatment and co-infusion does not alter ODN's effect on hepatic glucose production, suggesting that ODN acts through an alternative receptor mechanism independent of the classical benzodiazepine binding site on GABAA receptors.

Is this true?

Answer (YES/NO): NO